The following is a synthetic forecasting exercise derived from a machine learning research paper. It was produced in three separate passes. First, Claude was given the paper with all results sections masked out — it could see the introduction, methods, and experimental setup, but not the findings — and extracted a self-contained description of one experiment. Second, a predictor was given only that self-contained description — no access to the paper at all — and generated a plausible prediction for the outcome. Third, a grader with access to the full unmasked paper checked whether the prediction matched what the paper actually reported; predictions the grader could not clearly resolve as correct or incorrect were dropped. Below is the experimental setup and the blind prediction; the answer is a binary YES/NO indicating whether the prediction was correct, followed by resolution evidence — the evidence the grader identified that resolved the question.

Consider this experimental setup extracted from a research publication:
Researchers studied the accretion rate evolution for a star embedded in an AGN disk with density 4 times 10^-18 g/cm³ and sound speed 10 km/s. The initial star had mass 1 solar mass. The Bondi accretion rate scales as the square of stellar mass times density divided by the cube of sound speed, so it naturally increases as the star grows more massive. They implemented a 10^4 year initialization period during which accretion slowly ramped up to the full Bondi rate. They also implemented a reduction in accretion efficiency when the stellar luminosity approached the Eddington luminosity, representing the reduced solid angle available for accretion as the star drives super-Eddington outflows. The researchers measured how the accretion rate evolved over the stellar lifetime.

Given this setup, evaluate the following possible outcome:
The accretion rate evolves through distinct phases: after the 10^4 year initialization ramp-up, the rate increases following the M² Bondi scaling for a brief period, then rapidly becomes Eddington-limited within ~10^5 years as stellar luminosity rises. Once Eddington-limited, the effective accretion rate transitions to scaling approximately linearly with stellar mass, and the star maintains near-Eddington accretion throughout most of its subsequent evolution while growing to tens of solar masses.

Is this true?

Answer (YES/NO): NO